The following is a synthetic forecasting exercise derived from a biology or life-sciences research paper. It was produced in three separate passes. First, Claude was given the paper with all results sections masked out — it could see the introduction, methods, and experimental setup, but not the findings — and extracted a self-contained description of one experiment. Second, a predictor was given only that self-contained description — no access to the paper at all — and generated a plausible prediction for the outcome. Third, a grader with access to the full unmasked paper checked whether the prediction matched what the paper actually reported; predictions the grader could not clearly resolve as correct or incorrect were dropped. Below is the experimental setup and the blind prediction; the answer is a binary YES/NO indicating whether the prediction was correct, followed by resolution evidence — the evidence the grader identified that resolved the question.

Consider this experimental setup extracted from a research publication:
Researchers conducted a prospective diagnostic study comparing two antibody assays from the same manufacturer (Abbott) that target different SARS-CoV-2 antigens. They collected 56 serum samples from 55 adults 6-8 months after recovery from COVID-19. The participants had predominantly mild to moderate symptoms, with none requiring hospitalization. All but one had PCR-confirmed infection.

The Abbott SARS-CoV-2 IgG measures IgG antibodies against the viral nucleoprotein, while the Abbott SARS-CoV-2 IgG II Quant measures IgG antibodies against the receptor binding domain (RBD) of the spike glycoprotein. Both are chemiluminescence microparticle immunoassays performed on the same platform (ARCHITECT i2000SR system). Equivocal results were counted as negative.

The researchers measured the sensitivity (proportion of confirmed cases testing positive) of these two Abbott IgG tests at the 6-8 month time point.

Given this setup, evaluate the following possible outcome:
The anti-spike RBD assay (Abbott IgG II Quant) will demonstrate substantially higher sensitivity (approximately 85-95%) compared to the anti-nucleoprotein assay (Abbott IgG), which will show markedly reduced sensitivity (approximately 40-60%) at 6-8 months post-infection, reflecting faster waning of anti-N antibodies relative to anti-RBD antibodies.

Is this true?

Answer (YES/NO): NO